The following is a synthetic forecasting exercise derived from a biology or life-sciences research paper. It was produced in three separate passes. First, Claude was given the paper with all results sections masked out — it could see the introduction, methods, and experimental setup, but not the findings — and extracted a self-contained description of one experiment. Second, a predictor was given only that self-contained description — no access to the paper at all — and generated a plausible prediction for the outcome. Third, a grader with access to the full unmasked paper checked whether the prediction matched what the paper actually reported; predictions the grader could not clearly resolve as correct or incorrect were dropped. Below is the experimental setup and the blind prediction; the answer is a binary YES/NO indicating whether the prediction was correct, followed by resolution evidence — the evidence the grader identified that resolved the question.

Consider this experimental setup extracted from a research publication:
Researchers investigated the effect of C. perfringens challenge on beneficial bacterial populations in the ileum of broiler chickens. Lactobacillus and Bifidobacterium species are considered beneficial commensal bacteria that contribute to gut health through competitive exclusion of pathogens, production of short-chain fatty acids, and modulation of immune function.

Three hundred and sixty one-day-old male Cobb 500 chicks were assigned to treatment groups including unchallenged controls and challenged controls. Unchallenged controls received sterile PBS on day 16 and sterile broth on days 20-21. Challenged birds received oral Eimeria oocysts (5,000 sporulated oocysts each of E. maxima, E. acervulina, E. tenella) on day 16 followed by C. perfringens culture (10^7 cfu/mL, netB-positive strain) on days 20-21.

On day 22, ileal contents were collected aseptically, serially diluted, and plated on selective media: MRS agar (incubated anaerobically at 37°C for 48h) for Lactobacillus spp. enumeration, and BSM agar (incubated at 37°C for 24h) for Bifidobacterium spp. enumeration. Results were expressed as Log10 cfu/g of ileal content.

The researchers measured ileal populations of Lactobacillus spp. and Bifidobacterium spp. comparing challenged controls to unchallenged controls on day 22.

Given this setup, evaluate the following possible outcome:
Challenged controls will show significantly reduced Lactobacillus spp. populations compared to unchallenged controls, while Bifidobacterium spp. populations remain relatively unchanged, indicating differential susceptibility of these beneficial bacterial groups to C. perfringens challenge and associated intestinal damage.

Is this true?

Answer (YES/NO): NO